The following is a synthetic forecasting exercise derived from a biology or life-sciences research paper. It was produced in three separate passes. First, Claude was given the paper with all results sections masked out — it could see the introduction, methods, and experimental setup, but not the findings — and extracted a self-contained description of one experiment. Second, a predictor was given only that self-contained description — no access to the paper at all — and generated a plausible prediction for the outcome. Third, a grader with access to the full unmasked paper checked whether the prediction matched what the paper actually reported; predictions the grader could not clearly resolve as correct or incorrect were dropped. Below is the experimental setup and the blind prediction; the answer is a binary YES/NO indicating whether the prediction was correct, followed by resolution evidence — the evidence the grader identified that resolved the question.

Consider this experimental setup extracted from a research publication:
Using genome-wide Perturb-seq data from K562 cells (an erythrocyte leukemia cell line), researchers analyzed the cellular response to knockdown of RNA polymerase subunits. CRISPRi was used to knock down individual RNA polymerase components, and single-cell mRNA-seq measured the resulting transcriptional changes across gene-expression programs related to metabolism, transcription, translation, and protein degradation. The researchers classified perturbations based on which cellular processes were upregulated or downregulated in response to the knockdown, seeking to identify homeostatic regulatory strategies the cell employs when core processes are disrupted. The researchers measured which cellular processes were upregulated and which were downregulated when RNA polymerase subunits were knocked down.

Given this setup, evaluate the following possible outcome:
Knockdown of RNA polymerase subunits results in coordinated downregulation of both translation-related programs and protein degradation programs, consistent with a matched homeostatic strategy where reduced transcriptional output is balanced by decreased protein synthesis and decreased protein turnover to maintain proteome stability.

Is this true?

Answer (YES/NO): YES